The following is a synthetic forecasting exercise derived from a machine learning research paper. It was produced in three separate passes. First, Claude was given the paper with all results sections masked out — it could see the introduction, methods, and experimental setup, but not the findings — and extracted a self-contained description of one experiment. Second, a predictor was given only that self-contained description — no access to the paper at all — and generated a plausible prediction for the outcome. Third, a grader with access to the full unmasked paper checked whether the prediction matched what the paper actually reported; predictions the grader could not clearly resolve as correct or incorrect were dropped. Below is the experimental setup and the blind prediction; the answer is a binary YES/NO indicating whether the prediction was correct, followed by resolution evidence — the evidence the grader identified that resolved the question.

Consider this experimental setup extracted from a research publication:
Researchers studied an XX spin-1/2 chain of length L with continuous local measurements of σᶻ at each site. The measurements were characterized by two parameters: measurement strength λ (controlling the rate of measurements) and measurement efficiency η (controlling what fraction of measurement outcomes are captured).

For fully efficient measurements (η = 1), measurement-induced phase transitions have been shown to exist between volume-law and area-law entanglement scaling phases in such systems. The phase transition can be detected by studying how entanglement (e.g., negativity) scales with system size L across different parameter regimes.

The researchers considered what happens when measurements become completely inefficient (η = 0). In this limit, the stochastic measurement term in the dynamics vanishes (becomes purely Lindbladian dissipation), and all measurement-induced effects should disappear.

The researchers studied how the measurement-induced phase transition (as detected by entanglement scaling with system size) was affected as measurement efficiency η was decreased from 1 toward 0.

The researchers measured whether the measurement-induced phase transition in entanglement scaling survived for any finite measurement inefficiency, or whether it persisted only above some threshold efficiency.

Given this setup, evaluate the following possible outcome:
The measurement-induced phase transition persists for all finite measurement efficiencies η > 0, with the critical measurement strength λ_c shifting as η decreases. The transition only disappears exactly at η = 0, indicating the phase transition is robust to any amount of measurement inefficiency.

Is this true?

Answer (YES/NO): NO